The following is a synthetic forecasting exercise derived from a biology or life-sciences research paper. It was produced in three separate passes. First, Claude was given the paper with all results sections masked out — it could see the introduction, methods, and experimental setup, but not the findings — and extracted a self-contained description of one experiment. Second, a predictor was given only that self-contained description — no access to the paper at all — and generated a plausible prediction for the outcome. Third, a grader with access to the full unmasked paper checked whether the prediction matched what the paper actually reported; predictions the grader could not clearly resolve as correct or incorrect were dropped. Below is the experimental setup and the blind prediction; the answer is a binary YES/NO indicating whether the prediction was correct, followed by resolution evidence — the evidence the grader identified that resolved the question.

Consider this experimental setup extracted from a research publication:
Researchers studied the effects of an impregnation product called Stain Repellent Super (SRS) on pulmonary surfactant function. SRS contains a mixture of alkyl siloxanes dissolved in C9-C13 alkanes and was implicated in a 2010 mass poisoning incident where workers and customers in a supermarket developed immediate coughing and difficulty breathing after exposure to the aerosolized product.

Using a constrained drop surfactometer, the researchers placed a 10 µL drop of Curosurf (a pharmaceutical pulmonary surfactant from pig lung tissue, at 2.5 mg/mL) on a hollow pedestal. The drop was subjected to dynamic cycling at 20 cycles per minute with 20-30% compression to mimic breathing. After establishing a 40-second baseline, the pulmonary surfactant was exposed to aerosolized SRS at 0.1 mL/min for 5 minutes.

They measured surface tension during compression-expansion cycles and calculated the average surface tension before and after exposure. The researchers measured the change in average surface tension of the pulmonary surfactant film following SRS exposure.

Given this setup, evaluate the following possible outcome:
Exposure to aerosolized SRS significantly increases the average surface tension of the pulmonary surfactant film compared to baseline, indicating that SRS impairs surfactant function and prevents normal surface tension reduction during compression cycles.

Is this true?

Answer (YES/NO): NO